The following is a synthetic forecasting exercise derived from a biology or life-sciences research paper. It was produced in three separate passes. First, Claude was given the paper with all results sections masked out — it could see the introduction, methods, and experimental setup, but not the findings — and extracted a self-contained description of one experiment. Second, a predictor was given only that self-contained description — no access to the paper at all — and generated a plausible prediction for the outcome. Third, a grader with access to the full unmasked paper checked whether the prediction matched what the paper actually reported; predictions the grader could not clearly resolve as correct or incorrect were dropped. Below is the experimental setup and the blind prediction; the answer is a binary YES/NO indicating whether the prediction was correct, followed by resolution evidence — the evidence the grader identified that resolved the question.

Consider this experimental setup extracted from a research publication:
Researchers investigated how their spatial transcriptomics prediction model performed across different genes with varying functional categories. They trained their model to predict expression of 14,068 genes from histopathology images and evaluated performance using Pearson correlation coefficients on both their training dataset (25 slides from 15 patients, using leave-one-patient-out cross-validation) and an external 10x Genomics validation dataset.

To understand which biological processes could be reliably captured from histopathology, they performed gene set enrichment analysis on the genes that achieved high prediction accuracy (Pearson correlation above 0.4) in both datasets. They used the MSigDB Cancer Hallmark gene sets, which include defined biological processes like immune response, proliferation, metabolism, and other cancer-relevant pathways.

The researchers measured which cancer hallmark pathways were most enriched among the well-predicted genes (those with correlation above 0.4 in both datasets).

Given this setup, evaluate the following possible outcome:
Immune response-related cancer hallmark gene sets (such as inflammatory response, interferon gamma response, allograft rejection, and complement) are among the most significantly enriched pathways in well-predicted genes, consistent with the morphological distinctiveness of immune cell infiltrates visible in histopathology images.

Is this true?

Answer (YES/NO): YES